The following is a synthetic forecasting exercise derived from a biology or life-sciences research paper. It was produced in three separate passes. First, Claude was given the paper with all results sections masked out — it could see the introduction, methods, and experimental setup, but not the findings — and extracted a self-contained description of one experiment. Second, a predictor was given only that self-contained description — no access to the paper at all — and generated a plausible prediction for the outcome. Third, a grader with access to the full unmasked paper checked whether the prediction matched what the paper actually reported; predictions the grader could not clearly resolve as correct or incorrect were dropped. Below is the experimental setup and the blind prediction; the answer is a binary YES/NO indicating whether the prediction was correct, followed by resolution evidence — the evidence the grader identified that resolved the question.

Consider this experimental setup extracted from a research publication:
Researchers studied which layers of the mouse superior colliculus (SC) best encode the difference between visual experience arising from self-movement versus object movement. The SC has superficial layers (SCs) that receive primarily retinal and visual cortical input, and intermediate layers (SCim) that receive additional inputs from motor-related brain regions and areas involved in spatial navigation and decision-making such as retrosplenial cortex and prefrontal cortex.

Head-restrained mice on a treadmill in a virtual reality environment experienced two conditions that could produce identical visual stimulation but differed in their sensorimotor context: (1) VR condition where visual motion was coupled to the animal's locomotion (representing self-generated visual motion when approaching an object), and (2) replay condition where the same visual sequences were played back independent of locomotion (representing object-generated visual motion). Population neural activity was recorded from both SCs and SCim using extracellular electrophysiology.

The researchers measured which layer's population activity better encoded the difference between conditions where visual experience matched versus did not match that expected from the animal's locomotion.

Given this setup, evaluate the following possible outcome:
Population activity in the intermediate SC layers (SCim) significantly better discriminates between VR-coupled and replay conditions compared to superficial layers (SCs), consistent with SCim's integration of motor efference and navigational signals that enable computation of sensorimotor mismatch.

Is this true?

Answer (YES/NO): YES